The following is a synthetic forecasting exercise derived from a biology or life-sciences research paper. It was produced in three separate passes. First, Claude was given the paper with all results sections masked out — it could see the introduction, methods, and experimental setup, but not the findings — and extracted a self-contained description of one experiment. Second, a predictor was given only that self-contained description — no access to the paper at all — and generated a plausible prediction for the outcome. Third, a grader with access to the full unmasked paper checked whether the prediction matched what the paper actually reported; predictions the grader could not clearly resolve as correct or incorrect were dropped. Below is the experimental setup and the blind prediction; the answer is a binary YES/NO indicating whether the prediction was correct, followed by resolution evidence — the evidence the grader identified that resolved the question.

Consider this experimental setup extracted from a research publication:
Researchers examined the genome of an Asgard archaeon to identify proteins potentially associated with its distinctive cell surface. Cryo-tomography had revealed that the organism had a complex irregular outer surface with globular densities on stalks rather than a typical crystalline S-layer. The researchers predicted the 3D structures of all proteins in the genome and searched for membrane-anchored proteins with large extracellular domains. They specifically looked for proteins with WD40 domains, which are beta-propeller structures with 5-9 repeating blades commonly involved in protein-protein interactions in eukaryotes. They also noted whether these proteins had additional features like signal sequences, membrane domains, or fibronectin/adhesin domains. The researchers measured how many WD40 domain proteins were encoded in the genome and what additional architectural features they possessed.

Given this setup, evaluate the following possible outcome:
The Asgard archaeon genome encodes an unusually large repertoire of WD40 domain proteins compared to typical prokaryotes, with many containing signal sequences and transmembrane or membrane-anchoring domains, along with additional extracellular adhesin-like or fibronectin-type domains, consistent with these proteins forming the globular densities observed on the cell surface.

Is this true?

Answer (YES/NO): NO